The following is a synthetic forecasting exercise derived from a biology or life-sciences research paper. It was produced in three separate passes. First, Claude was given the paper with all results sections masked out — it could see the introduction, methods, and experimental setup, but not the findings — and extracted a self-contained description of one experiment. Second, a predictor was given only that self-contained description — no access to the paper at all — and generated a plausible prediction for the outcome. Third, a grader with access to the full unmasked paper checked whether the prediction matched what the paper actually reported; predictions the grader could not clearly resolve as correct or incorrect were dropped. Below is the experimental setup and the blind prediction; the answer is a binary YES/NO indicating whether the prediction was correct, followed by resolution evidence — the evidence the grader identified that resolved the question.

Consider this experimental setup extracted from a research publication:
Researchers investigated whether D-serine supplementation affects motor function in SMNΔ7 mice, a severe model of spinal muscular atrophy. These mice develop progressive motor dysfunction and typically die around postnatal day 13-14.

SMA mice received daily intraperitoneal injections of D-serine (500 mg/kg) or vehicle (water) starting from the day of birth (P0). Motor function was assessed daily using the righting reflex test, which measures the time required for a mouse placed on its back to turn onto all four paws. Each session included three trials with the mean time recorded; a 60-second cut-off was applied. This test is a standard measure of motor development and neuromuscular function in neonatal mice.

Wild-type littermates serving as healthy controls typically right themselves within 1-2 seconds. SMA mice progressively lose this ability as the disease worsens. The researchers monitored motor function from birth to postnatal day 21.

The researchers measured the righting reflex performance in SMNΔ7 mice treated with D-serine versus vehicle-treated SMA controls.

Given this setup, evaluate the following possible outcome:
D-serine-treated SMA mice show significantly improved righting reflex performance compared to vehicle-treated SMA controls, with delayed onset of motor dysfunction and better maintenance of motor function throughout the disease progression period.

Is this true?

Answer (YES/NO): NO